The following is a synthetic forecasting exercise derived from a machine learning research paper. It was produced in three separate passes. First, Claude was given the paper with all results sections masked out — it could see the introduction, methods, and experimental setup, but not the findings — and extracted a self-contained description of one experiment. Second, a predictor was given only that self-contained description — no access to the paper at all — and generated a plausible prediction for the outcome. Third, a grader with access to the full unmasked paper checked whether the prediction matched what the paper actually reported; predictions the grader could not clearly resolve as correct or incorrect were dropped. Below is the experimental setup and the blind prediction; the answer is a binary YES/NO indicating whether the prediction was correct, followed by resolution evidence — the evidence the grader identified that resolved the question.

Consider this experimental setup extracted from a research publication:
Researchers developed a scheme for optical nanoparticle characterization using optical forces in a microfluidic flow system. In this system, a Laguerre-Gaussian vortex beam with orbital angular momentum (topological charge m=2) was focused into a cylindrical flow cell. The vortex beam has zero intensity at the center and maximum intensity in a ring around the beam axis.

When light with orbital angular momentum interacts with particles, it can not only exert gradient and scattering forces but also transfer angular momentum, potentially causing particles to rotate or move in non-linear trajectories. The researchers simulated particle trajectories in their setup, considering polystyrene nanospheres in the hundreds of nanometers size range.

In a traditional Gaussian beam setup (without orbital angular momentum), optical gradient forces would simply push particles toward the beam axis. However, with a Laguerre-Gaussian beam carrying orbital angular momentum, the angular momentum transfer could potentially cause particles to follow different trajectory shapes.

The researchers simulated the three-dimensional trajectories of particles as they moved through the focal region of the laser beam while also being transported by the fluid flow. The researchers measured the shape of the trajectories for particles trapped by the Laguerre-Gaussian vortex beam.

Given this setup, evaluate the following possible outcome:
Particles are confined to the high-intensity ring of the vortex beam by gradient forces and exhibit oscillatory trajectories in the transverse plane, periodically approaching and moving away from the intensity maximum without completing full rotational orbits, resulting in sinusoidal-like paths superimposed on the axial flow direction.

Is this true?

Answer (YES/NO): NO